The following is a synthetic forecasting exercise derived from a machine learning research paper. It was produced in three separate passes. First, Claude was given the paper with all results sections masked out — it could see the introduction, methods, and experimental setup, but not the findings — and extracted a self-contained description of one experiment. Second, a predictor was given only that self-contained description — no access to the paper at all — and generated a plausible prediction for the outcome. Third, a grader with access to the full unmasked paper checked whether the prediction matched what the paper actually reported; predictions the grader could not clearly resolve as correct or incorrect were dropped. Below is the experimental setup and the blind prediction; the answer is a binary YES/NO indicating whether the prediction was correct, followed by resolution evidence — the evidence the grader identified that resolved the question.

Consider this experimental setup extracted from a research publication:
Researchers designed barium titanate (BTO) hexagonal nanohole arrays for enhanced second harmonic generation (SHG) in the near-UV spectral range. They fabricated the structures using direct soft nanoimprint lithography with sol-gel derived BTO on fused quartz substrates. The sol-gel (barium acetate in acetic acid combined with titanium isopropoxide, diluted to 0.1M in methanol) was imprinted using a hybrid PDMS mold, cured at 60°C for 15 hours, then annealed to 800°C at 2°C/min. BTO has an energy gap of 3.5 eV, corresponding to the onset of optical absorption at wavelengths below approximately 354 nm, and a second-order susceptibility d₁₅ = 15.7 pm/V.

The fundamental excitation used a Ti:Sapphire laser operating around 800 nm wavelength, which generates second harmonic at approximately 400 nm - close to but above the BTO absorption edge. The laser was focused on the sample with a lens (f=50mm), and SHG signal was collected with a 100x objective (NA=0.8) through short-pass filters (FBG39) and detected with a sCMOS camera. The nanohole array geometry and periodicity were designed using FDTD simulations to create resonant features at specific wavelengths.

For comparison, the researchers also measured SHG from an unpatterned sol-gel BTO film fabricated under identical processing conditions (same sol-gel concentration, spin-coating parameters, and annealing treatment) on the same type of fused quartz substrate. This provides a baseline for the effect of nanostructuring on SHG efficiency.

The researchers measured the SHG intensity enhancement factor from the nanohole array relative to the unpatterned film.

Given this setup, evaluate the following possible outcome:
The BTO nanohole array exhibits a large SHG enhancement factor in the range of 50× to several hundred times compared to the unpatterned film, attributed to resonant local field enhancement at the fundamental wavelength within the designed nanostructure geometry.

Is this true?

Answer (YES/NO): NO